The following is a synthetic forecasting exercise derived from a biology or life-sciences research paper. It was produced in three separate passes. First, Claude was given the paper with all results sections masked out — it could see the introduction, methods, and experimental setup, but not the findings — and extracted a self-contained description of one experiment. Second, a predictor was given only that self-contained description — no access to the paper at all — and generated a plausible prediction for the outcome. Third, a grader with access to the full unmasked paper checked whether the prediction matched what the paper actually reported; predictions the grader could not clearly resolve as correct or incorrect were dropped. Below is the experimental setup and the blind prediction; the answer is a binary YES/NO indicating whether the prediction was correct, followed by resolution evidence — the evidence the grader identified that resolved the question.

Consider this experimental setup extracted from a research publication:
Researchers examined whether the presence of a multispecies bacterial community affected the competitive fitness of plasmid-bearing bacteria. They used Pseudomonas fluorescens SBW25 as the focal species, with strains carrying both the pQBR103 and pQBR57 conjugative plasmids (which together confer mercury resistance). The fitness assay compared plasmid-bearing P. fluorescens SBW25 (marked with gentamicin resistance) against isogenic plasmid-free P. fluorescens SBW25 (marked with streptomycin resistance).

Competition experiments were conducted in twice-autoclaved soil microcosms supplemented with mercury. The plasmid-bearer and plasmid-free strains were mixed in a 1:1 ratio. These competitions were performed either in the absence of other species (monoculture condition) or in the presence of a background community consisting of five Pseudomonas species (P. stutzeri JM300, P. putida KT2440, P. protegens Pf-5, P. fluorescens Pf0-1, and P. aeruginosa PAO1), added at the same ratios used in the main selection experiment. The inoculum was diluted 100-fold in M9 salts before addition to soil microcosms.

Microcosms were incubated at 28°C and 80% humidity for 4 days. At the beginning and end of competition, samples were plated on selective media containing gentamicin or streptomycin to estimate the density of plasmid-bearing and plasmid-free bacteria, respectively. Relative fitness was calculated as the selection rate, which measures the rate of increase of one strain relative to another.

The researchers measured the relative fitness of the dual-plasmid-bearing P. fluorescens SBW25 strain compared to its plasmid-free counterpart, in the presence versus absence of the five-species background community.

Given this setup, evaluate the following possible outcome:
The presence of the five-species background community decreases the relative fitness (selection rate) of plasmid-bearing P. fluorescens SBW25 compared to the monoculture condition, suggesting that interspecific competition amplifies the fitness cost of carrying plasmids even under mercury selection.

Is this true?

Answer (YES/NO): NO